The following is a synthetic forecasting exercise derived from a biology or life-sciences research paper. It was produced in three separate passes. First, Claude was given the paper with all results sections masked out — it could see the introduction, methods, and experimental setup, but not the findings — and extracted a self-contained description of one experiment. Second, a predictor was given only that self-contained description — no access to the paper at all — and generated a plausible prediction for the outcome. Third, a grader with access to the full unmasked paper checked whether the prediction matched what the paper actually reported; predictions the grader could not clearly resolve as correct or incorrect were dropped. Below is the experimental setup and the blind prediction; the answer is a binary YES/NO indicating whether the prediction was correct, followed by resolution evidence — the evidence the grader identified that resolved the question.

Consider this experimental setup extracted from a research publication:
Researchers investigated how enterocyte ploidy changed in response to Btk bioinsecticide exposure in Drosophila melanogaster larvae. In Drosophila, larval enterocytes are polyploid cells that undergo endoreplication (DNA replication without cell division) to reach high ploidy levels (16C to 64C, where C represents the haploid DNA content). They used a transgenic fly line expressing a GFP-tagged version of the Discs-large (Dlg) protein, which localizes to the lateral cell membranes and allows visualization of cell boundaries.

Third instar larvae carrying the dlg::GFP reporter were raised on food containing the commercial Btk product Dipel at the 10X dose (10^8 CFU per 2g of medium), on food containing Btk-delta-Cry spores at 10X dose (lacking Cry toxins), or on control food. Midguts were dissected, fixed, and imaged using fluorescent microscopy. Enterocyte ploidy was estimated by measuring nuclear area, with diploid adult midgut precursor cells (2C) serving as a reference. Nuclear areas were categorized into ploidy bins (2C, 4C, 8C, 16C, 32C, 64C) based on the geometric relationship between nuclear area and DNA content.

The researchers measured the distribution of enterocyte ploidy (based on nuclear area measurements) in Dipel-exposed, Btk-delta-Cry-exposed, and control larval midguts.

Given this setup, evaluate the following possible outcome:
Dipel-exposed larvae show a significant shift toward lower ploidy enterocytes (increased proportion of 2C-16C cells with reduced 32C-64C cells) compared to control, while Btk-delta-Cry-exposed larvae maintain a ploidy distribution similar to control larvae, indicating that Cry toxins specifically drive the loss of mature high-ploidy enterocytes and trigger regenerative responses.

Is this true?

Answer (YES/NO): YES